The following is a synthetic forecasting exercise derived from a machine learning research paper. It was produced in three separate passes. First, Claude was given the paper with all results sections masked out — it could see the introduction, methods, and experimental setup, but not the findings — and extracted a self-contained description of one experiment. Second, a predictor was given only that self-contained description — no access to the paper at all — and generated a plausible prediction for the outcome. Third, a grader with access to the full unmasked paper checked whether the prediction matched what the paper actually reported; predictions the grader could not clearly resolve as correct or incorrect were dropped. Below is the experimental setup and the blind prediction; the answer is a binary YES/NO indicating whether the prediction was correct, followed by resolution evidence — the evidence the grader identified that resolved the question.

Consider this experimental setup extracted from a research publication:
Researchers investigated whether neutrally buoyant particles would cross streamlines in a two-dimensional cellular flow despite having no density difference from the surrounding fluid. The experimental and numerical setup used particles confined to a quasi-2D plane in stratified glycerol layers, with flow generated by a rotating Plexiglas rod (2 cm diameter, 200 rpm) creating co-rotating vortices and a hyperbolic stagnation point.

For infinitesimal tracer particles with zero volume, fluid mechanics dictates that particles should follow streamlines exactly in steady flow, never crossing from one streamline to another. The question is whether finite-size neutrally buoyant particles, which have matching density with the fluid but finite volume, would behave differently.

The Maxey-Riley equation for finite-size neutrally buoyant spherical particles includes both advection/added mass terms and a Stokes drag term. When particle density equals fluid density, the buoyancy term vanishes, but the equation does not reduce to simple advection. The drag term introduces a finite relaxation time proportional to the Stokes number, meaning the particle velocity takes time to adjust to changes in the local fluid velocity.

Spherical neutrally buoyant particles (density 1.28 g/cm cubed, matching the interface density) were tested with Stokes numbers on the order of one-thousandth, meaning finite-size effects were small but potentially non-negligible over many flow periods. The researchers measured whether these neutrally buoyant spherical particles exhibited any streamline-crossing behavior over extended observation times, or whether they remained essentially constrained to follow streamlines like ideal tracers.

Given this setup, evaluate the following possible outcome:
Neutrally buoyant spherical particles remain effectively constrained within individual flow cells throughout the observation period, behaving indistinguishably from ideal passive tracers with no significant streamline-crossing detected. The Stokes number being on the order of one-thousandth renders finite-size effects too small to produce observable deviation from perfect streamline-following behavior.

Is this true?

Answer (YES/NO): YES